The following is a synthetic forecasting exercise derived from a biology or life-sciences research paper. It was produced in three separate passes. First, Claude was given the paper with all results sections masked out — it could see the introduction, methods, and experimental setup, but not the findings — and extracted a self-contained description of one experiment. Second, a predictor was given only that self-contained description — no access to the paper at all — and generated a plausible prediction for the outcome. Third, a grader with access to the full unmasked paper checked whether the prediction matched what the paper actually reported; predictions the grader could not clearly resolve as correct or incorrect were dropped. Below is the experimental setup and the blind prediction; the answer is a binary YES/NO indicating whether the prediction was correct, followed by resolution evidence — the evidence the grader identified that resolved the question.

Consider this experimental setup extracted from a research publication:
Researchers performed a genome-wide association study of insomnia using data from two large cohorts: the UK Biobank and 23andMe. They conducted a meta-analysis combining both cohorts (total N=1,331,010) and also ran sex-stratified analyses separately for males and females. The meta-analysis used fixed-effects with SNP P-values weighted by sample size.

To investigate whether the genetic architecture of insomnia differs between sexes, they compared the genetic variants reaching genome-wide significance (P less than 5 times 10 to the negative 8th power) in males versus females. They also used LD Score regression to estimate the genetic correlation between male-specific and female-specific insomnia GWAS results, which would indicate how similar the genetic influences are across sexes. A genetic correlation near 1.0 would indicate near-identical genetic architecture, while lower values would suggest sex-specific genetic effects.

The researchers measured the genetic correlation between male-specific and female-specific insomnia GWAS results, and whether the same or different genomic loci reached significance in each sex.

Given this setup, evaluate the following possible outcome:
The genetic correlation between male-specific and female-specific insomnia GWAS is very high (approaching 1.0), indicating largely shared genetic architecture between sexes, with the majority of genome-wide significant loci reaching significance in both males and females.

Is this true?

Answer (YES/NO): NO